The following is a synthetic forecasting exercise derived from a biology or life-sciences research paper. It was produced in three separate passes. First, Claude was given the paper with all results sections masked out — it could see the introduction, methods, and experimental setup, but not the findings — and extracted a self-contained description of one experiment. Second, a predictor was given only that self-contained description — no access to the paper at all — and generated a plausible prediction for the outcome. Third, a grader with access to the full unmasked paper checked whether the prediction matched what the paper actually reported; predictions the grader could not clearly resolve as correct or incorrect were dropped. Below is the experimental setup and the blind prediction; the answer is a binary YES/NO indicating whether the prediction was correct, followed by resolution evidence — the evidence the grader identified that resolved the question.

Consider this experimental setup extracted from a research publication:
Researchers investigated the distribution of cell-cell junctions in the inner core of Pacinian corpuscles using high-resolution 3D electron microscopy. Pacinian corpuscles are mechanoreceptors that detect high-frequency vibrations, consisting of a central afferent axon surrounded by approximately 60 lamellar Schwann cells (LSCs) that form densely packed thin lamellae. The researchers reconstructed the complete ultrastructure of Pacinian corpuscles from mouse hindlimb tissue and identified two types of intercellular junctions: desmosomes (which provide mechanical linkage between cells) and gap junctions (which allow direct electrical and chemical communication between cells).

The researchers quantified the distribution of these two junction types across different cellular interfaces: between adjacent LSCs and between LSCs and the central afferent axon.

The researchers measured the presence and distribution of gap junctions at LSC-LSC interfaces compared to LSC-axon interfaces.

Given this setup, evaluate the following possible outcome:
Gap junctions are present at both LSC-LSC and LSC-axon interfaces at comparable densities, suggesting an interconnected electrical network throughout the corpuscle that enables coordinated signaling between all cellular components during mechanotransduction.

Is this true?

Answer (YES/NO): NO